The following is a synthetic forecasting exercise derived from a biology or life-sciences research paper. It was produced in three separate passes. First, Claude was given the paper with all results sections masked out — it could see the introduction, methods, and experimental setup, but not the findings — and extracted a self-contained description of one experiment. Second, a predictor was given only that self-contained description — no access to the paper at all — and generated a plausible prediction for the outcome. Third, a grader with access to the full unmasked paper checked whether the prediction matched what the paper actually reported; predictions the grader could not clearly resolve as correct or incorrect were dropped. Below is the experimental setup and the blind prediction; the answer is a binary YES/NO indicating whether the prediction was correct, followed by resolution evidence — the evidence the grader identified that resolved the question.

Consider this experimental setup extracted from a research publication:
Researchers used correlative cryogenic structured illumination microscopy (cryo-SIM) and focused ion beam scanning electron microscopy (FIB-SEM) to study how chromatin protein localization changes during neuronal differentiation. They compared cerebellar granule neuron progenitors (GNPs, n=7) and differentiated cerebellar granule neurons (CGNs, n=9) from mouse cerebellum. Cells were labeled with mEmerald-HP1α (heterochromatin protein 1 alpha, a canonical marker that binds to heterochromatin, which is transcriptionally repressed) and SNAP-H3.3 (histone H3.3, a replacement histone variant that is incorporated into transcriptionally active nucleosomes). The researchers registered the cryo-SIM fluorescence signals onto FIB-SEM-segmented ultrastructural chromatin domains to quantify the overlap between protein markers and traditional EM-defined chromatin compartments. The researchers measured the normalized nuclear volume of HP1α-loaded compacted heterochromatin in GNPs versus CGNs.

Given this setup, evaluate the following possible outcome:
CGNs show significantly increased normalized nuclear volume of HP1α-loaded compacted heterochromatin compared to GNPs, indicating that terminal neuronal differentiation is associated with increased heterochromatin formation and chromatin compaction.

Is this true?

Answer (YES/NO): YES